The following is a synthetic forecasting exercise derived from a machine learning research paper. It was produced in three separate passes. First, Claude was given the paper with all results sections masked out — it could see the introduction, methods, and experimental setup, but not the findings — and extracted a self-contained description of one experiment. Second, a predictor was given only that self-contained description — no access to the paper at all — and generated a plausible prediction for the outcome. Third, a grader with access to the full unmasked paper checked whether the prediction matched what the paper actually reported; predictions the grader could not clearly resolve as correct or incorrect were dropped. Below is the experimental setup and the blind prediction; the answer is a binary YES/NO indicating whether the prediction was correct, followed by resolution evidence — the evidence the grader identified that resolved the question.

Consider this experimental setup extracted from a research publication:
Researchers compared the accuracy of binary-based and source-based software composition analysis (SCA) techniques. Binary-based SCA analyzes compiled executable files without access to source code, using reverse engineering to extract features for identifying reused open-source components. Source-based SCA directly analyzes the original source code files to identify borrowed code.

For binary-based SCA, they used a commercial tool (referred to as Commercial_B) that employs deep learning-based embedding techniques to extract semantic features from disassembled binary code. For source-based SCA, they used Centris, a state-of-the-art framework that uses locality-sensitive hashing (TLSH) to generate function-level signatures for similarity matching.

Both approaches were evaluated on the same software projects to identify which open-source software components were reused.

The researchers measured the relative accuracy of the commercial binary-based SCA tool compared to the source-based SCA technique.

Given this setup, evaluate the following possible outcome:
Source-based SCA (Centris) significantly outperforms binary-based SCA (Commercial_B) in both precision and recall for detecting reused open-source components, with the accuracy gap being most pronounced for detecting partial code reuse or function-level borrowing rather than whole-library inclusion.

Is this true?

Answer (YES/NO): NO